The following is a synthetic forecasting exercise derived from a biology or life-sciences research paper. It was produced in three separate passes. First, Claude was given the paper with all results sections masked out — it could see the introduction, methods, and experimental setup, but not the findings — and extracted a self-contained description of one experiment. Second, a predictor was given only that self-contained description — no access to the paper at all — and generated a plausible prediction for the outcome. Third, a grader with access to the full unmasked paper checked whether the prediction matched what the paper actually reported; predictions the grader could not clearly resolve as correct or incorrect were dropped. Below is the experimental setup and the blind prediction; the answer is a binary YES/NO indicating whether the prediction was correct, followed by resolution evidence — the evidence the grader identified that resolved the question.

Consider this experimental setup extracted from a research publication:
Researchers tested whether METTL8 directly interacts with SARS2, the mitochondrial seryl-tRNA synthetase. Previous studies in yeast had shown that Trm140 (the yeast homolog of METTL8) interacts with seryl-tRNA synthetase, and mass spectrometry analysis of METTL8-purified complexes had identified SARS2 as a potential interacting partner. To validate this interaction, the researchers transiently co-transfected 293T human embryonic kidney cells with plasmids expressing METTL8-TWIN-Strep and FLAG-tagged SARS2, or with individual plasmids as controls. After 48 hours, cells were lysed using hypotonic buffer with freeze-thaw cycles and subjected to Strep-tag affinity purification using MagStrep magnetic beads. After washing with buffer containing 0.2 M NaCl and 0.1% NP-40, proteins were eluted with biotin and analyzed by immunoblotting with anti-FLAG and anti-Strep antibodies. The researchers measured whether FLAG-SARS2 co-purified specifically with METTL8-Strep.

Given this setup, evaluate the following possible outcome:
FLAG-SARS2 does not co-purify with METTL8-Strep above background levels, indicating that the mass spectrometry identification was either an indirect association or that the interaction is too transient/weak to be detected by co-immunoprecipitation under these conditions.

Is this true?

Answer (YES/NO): NO